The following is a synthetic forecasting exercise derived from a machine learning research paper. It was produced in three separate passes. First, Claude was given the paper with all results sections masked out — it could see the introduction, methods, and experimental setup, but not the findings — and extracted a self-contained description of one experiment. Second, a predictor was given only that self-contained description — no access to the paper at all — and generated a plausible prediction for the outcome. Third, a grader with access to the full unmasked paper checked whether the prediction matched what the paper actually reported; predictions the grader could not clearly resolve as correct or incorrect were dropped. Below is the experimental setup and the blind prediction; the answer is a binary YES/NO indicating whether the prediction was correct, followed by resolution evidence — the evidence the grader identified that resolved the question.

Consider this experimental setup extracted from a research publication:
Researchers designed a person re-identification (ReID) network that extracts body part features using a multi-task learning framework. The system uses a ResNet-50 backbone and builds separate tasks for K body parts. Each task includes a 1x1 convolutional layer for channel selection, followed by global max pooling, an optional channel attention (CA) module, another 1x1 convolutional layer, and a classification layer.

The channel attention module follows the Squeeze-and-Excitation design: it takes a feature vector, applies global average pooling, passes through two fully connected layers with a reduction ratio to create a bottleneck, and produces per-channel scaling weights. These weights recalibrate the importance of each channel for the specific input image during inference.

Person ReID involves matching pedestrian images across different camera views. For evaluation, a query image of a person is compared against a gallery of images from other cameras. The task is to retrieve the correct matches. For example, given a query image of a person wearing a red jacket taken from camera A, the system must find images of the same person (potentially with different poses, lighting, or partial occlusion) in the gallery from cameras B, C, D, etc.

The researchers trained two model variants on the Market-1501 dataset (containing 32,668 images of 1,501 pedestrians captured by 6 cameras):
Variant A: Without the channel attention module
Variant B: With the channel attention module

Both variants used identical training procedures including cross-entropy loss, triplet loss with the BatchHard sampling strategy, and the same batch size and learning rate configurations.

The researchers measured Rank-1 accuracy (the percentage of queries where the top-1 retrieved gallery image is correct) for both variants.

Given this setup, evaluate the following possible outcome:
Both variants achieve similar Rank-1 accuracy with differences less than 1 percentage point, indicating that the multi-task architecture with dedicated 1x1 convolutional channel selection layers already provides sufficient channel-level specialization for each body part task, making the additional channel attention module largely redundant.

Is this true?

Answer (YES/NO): NO